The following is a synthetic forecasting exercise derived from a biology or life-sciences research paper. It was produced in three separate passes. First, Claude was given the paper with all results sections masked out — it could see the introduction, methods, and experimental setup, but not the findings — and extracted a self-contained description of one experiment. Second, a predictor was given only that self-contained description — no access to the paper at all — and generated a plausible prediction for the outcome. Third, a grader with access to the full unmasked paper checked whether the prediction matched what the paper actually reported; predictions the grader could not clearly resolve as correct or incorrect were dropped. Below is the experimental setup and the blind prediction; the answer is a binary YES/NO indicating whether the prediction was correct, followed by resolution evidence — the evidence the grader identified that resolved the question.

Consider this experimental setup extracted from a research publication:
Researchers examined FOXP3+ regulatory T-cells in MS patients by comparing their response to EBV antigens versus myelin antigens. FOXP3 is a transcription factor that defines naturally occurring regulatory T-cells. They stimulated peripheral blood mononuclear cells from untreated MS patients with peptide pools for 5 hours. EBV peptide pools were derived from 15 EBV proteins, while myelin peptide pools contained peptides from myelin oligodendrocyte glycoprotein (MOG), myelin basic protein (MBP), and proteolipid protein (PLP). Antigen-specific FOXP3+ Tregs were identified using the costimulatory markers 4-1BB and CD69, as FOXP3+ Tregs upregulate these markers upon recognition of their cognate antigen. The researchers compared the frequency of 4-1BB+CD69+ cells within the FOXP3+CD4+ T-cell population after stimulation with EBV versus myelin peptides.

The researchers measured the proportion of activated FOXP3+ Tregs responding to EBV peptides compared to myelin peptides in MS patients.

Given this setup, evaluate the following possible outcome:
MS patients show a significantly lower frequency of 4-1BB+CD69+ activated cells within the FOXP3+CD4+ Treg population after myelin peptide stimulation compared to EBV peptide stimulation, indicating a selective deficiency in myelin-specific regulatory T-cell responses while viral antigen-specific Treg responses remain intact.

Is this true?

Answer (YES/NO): YES